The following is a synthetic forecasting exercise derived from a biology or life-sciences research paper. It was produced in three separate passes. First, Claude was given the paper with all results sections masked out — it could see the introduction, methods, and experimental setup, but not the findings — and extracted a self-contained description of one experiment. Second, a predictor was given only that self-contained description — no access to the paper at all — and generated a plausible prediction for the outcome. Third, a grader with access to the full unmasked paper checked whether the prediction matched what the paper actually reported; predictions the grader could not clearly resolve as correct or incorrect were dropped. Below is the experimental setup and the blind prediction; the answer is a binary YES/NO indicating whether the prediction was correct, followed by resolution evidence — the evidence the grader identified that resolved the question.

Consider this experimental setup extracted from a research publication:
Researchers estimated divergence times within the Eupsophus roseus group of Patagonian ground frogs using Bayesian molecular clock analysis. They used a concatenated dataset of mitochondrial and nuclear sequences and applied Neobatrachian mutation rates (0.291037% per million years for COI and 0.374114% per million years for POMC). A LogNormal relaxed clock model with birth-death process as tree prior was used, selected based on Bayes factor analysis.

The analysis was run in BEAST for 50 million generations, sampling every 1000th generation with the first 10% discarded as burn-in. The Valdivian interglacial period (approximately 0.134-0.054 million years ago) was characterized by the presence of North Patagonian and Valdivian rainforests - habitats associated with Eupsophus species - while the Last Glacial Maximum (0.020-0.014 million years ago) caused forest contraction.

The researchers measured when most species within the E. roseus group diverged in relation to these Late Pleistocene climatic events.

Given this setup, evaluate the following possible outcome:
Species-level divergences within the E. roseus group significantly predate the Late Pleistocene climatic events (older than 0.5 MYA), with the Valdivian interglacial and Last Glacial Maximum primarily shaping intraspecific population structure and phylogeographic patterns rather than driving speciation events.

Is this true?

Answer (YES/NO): NO